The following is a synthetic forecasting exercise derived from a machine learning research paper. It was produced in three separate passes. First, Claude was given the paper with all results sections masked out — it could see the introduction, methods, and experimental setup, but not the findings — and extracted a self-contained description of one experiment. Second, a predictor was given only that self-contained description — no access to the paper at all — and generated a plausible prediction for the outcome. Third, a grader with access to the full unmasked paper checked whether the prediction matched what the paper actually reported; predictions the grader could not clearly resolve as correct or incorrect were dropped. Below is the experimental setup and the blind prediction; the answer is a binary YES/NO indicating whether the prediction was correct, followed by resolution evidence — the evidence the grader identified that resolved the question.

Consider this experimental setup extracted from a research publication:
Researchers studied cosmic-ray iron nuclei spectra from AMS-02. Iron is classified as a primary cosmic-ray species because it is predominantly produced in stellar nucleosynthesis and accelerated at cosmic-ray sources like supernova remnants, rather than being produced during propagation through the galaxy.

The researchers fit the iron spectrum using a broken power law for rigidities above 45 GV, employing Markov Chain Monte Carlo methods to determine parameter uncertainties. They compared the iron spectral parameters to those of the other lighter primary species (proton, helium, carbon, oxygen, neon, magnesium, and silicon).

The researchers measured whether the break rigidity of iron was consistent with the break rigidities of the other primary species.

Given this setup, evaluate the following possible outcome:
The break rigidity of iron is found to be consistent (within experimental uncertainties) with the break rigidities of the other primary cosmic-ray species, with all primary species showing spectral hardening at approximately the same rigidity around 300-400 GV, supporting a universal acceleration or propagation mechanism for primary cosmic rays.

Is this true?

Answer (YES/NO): NO